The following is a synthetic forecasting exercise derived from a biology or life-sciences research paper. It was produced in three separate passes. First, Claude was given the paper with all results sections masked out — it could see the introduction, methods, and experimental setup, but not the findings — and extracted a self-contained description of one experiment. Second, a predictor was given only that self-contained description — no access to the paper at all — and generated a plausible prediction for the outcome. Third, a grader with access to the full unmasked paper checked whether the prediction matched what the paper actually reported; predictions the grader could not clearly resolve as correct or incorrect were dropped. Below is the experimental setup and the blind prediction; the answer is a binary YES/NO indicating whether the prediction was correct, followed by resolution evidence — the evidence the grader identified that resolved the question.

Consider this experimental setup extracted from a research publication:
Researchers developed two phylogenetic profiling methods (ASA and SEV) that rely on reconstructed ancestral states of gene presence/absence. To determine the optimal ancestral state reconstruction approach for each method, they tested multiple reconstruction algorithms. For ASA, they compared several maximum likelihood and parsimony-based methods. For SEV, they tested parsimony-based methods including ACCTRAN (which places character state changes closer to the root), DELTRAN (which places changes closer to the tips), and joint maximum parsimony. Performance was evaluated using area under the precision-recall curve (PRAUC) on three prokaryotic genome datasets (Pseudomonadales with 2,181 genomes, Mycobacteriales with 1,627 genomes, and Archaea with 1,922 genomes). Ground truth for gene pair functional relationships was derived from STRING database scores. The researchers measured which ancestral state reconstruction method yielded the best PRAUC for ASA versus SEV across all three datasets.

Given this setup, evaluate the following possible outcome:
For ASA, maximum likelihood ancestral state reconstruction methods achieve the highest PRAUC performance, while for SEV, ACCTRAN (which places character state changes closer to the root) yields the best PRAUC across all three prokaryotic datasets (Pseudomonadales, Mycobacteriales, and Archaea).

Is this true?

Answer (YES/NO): YES